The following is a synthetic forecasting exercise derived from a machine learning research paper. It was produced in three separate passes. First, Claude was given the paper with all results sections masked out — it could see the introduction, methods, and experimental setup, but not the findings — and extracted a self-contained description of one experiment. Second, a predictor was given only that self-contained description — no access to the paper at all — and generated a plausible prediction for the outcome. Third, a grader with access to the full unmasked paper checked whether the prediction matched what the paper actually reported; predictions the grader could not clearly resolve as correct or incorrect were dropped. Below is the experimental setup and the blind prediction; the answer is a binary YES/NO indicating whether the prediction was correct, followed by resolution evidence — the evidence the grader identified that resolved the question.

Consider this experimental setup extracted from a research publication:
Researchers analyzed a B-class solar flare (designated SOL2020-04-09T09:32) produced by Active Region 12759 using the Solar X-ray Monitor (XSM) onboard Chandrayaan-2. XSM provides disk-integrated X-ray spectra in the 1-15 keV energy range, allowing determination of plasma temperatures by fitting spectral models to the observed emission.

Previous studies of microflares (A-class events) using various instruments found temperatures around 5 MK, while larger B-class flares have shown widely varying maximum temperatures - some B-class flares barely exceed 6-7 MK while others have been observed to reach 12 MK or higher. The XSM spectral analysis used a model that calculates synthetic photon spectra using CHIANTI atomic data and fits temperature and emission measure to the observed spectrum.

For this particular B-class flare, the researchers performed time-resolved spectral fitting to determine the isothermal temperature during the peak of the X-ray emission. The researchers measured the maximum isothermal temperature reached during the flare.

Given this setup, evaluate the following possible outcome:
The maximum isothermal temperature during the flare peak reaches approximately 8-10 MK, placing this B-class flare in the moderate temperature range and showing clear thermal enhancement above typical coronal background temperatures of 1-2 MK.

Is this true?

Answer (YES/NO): NO